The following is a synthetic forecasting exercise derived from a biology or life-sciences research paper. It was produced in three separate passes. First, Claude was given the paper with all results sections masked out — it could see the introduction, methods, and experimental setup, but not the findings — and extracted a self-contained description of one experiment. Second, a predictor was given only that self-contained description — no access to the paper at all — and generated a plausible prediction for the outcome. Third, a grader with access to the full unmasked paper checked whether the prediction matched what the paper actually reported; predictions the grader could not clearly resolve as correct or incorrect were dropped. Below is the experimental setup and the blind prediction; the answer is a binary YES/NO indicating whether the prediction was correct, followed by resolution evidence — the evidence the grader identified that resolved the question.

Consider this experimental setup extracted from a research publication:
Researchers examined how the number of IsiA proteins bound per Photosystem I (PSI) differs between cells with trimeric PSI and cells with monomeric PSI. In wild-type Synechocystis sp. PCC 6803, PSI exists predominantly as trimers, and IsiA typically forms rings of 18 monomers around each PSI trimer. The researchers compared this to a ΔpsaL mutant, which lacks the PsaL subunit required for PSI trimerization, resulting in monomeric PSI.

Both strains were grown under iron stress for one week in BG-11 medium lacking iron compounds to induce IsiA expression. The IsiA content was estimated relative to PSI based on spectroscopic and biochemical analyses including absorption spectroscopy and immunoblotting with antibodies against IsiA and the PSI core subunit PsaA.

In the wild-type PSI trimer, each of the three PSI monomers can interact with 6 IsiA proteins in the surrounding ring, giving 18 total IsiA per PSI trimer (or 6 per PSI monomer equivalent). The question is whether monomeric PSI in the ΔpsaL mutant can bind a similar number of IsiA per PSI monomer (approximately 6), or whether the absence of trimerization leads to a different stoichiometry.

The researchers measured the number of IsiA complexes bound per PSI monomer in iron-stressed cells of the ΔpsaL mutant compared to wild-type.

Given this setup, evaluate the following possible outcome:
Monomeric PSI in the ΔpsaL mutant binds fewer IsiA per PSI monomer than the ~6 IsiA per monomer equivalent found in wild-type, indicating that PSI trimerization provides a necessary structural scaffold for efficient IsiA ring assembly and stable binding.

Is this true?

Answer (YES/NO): YES